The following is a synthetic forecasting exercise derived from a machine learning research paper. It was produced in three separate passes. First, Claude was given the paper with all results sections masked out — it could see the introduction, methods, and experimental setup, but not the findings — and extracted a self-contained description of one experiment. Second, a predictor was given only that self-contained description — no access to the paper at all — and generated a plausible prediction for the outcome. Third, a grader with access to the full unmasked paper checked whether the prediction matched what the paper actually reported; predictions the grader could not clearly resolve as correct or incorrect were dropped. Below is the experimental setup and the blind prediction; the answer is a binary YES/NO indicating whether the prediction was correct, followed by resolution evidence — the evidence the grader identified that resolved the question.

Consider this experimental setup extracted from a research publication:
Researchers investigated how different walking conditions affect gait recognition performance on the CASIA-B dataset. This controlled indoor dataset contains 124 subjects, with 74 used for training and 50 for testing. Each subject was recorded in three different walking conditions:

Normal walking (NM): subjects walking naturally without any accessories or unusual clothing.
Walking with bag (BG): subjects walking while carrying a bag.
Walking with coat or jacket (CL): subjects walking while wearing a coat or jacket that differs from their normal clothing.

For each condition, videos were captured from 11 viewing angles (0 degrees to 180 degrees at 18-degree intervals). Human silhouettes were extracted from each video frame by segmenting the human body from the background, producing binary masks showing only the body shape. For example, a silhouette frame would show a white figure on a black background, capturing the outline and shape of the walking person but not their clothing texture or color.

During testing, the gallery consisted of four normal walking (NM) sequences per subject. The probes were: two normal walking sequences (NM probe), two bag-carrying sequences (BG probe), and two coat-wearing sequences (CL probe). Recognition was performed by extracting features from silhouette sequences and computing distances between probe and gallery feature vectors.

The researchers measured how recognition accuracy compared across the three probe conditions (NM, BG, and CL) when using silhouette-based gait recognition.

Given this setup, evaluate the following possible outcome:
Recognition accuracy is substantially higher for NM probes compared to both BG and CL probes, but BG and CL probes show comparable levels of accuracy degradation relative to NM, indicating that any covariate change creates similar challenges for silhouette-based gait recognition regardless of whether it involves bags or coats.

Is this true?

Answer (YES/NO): NO